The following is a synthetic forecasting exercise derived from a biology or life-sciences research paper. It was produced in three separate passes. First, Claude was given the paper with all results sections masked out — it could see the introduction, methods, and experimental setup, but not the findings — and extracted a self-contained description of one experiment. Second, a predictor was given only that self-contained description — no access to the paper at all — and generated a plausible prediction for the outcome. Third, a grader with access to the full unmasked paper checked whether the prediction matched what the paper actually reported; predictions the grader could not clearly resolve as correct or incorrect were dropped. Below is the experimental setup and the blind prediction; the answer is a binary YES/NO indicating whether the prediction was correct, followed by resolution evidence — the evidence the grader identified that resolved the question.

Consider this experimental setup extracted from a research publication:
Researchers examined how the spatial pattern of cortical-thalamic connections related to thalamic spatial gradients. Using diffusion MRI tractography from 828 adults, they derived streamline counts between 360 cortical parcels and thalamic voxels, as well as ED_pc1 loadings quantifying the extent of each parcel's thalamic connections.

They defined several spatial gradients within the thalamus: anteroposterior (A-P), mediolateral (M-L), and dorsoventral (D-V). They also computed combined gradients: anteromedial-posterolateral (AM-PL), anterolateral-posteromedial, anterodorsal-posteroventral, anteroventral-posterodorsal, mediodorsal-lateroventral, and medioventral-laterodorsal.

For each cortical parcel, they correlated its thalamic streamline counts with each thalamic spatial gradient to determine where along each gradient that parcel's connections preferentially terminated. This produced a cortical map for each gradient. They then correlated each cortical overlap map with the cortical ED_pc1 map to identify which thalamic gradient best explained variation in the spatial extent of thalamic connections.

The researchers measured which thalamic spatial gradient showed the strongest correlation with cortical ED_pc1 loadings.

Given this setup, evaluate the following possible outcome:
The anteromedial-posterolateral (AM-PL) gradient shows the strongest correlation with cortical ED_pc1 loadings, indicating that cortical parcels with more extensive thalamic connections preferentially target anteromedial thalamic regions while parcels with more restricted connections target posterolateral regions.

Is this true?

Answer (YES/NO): YES